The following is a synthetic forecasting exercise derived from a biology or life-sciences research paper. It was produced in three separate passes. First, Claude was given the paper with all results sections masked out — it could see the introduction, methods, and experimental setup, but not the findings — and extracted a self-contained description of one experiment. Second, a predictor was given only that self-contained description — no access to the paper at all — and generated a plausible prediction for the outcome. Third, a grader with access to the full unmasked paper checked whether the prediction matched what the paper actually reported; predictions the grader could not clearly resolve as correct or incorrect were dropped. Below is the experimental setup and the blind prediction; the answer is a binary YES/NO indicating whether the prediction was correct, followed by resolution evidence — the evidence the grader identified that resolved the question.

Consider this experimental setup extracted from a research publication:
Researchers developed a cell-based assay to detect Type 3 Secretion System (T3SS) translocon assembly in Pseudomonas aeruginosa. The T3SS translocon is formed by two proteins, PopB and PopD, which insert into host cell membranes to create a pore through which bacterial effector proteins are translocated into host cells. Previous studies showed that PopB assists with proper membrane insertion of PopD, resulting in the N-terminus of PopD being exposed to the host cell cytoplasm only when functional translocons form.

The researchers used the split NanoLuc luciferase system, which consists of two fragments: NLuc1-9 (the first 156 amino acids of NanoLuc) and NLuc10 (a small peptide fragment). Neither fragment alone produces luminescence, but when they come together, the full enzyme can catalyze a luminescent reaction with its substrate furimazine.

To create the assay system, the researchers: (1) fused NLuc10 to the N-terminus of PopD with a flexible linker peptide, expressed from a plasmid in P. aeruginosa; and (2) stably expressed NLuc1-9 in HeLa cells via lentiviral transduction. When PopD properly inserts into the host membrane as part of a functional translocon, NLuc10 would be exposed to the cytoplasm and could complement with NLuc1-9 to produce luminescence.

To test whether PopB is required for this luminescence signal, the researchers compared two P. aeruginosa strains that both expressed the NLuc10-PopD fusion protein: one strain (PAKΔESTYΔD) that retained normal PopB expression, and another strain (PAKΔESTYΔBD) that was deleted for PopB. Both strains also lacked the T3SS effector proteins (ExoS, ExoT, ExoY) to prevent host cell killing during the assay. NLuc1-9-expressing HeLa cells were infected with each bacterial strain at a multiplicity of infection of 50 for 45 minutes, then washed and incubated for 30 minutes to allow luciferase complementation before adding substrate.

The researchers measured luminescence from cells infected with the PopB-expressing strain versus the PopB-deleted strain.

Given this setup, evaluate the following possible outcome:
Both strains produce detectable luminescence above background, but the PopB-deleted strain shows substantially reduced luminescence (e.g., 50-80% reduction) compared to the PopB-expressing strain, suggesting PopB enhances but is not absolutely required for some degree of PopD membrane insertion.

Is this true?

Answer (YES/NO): YES